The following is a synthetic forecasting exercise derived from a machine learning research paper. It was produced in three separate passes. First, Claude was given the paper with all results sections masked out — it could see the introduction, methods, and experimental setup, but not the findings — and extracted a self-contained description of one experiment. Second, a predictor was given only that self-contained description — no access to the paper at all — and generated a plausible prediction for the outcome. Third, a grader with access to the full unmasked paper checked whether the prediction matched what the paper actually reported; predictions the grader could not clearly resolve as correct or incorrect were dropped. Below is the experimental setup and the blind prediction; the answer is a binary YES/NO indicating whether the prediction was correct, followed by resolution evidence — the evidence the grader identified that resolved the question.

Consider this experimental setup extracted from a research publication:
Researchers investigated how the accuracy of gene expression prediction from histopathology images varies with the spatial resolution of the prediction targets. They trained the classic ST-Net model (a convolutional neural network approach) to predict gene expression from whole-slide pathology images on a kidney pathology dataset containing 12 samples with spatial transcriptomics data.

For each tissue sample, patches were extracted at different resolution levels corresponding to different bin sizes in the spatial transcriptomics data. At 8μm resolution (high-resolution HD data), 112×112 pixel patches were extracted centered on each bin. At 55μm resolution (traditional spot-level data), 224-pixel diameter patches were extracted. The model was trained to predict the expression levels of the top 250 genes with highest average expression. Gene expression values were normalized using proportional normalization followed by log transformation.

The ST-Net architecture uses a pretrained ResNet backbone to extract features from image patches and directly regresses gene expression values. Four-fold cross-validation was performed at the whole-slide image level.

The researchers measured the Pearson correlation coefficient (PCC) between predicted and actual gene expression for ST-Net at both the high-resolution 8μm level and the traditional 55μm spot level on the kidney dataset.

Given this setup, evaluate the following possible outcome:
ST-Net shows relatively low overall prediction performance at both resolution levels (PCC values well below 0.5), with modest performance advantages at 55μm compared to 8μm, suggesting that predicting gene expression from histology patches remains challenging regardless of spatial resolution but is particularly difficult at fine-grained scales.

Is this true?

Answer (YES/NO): NO